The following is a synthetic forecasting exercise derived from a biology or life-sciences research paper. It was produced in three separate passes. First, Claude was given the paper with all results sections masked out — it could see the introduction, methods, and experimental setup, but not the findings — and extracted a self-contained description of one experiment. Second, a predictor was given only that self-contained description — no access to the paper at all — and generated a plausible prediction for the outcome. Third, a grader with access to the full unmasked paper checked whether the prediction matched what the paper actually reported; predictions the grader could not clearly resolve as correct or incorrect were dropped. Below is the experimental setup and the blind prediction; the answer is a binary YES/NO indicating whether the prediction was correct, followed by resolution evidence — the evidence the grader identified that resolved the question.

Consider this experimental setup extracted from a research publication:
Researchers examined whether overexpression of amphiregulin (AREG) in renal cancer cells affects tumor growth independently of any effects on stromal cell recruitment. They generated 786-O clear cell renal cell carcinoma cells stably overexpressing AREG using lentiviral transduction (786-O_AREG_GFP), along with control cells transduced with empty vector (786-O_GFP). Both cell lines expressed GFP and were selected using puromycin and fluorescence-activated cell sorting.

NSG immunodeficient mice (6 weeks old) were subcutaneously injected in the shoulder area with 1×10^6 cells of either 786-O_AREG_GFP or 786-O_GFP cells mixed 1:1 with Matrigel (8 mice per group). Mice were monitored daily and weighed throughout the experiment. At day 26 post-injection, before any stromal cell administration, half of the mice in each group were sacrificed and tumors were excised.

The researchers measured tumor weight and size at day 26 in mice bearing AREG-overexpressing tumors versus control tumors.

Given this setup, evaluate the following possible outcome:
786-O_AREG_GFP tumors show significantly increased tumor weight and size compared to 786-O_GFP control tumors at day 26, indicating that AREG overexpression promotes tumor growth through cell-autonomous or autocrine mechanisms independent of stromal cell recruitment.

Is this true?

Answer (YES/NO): YES